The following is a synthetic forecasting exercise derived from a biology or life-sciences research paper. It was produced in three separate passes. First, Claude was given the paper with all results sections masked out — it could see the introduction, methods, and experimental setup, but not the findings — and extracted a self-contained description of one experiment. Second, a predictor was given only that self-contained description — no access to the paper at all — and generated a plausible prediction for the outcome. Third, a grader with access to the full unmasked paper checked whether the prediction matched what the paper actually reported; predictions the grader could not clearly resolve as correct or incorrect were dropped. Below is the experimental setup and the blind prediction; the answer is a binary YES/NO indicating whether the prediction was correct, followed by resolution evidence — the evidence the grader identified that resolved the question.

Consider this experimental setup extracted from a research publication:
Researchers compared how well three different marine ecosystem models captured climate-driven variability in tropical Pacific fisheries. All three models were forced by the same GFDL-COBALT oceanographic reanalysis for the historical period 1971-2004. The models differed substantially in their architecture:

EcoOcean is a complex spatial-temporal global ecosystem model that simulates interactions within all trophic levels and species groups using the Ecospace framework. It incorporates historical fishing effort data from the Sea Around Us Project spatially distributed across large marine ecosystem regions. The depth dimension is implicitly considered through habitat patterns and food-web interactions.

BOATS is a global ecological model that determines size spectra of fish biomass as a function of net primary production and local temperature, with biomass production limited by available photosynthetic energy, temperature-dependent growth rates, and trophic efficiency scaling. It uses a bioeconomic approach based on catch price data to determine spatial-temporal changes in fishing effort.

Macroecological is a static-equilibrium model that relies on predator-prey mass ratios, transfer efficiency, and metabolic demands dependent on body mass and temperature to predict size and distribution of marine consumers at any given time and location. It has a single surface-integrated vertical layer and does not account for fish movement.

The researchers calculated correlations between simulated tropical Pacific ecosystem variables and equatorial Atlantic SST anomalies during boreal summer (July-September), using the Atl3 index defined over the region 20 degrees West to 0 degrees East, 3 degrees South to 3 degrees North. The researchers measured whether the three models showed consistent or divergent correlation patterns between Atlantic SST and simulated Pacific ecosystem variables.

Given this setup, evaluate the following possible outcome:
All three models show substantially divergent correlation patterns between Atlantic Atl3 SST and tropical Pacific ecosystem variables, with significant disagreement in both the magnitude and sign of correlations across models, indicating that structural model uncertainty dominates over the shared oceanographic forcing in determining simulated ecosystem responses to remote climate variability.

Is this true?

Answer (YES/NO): NO